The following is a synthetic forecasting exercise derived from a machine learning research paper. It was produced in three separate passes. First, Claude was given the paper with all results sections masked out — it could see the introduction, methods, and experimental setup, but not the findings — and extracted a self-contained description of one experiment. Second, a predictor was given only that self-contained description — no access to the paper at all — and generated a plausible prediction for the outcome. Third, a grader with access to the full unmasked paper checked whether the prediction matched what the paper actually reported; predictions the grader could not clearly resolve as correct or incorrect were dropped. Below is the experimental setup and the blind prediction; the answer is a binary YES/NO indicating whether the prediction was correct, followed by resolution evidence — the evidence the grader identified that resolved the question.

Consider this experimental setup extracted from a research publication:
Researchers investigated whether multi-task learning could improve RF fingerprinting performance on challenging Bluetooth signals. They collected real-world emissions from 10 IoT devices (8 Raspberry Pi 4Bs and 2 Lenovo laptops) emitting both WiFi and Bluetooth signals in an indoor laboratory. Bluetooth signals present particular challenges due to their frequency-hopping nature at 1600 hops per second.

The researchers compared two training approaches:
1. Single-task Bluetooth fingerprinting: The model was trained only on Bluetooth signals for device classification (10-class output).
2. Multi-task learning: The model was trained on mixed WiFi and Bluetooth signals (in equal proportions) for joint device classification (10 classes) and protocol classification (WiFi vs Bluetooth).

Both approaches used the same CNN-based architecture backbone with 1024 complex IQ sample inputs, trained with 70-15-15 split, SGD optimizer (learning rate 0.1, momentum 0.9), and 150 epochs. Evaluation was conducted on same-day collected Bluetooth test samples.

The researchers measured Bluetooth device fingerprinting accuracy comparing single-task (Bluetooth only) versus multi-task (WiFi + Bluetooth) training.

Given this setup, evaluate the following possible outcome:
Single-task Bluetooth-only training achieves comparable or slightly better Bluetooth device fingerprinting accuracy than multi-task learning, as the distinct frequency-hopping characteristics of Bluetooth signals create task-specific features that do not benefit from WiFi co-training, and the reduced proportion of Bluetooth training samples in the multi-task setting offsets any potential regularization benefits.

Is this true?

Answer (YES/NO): NO